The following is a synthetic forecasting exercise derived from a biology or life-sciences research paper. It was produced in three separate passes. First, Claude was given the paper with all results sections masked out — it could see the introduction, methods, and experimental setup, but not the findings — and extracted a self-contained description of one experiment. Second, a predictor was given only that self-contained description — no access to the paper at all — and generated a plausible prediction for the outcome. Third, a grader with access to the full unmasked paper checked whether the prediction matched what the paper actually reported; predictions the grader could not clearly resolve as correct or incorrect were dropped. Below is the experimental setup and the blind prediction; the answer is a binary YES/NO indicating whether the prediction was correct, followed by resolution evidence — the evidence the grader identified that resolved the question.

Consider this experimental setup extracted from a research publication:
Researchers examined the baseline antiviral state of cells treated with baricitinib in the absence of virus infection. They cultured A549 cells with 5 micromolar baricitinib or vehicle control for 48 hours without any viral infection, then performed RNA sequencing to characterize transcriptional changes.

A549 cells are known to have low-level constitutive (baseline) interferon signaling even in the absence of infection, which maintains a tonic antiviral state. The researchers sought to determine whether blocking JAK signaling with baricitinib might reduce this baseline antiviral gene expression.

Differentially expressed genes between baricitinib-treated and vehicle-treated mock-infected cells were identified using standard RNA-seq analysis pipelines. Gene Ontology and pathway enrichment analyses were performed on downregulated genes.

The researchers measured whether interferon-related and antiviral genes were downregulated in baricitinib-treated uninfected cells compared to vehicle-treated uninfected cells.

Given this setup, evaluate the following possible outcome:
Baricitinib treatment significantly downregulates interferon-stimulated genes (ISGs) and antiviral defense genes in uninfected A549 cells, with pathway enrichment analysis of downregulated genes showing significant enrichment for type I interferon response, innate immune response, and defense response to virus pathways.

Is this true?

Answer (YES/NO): NO